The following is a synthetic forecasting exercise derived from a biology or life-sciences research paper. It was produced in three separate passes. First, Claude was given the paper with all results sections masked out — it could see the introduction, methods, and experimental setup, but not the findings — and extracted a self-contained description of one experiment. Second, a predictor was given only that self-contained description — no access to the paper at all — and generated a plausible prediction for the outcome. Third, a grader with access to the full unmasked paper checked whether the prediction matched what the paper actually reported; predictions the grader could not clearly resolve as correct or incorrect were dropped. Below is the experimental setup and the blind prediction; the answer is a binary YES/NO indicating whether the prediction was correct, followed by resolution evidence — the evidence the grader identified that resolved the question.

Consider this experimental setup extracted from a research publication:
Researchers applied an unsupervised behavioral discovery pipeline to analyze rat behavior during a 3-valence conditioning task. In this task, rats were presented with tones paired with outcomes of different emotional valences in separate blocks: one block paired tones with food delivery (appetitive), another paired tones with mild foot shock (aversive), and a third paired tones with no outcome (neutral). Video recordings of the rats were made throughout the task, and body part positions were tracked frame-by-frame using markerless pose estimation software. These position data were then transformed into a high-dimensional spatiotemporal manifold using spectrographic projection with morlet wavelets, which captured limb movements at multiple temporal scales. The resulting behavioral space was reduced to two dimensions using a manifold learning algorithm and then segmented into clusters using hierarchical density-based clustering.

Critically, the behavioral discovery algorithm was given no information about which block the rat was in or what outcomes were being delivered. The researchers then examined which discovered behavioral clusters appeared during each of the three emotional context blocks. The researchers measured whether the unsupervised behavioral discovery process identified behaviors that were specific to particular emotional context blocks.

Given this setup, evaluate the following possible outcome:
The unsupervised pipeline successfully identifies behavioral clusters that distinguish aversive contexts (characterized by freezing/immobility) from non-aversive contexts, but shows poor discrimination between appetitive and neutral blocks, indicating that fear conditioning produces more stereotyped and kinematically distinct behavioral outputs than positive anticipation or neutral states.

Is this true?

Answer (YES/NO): NO